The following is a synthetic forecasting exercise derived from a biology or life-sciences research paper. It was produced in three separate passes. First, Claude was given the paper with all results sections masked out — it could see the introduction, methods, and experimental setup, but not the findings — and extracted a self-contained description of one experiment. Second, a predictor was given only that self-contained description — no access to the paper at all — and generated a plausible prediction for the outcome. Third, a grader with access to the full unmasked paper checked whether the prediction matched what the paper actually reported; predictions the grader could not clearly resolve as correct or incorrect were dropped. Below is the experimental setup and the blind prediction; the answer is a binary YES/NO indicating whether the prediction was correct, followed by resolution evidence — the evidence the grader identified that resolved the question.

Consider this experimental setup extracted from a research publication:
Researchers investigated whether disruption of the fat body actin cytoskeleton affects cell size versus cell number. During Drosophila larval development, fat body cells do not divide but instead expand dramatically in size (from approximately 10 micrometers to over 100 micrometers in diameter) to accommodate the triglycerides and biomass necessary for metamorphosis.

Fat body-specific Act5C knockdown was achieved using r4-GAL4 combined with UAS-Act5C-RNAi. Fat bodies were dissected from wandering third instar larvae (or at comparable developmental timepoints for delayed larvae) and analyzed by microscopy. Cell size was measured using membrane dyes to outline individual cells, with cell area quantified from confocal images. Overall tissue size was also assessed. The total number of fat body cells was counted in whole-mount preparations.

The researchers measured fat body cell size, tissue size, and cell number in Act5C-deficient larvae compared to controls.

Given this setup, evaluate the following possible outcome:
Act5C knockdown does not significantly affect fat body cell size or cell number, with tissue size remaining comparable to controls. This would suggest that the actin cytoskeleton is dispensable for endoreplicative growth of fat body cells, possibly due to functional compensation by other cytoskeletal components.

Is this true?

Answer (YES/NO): NO